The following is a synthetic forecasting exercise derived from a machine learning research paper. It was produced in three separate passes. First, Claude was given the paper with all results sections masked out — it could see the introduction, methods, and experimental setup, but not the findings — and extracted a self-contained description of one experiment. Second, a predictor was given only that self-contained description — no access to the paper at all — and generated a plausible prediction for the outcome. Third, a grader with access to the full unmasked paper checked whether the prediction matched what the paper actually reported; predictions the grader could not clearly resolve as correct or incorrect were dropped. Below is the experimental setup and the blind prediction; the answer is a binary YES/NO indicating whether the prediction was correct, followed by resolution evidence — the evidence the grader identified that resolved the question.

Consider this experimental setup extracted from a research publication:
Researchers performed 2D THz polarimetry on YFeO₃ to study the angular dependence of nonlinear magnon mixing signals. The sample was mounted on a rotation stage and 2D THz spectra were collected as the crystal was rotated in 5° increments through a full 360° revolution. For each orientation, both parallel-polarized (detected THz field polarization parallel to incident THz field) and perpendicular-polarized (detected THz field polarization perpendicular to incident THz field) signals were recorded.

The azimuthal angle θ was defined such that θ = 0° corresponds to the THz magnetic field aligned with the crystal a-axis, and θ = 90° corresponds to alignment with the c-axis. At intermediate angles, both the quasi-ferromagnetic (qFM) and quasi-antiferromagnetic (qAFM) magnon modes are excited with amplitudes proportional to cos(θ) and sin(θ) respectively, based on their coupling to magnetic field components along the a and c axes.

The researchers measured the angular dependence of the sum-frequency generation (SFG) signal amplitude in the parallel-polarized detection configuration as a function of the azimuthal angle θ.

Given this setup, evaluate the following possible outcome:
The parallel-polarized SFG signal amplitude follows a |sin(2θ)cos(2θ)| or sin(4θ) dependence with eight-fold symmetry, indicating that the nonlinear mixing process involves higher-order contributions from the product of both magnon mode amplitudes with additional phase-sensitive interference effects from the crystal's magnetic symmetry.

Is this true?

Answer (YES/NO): NO